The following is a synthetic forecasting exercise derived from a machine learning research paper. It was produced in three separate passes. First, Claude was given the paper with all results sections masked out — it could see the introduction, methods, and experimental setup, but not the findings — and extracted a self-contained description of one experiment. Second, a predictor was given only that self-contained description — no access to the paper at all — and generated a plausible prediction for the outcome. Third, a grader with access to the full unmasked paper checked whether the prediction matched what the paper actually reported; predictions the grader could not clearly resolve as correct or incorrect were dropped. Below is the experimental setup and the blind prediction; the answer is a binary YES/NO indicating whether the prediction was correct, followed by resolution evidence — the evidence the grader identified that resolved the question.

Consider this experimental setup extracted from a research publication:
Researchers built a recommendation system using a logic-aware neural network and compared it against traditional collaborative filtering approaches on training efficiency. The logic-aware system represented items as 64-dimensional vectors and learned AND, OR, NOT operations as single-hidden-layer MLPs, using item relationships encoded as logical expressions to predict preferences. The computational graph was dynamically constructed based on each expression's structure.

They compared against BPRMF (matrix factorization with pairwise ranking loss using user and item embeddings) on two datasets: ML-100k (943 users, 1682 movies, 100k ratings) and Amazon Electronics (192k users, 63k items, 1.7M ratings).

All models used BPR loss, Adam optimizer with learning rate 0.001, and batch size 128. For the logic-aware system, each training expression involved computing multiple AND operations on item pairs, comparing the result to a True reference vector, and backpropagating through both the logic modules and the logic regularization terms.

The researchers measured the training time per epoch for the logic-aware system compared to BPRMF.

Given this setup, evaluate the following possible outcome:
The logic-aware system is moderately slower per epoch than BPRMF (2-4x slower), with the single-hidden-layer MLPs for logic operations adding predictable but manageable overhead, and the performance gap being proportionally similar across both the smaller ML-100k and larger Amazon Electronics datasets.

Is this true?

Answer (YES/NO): NO